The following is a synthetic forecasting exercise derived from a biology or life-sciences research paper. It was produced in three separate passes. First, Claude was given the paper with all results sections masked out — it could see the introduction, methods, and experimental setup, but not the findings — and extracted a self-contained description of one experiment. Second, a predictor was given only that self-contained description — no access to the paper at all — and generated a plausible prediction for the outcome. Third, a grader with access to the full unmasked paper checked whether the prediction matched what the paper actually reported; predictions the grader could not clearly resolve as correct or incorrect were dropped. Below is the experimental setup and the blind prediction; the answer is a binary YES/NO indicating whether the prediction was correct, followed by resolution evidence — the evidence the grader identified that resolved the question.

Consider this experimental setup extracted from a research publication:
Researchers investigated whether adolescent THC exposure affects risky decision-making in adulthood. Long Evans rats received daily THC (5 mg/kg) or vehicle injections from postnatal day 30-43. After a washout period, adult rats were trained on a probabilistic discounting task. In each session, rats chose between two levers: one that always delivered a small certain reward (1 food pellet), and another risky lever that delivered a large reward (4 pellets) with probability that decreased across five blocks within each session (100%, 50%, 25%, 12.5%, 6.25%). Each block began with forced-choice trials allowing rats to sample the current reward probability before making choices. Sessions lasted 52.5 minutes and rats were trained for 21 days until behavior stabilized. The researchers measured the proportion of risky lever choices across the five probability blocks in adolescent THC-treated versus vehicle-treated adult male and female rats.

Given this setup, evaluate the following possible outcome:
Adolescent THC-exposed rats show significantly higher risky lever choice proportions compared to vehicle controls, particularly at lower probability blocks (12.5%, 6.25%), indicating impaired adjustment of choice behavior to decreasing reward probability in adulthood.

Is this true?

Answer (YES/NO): NO